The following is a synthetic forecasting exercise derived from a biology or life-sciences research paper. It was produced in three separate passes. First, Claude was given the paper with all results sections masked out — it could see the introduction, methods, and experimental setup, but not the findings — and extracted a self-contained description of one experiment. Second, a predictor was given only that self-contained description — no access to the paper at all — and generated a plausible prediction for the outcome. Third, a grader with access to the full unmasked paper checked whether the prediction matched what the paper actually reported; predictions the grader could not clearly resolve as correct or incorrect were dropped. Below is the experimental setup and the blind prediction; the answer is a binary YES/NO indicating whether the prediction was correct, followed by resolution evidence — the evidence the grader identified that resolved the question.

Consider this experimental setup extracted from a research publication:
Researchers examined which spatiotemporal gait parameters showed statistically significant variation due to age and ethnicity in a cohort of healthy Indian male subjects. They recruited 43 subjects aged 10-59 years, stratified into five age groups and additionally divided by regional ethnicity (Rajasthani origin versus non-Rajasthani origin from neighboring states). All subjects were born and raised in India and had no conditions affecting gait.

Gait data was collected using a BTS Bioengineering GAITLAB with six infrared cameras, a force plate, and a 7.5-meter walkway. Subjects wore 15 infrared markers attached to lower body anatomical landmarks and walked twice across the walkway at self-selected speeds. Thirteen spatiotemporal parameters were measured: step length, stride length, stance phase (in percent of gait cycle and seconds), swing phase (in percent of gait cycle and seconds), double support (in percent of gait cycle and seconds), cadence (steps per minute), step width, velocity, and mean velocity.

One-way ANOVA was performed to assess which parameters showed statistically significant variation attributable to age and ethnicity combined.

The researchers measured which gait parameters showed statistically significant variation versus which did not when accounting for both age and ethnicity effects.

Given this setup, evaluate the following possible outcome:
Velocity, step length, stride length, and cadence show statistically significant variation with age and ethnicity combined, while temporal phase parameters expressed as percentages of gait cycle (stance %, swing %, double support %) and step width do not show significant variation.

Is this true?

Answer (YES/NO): NO